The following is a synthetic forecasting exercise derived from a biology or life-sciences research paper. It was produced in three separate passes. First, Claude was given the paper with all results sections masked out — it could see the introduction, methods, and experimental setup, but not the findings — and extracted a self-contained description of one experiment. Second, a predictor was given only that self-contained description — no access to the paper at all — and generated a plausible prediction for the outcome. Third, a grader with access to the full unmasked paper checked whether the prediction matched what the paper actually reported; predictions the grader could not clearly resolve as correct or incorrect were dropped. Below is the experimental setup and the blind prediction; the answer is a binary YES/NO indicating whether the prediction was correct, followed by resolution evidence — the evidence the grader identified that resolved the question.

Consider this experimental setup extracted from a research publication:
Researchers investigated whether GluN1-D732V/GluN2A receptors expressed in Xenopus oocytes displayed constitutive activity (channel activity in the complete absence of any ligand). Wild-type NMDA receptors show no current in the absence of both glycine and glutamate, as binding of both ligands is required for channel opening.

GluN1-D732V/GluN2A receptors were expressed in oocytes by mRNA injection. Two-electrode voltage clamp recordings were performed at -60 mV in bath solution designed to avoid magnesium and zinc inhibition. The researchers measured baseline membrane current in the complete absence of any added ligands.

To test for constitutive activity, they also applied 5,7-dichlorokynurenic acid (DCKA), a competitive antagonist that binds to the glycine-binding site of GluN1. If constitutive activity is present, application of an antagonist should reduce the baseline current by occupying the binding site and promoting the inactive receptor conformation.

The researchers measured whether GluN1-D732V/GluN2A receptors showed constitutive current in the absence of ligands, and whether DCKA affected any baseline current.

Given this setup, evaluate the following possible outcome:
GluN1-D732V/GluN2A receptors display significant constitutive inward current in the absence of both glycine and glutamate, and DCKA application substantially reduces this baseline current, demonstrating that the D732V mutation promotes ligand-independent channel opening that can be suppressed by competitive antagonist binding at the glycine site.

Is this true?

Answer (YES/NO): NO